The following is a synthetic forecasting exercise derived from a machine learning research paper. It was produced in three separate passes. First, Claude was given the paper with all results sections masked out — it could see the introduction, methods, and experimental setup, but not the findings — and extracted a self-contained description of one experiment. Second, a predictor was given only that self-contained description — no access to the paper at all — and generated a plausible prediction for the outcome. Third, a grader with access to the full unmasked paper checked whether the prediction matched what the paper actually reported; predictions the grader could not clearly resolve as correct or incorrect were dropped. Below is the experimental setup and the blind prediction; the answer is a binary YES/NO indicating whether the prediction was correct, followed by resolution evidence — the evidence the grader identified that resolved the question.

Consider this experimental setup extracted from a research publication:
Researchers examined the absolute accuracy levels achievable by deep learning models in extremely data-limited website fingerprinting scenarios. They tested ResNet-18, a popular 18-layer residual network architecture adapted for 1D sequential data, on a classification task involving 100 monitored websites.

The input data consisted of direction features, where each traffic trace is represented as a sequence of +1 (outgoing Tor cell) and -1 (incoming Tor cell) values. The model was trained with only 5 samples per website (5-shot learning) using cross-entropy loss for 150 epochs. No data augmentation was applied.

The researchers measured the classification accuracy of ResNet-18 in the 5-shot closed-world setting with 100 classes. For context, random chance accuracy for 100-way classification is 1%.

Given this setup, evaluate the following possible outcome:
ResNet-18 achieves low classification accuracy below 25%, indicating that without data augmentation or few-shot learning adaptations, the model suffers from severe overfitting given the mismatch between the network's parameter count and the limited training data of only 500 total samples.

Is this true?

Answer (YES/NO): YES